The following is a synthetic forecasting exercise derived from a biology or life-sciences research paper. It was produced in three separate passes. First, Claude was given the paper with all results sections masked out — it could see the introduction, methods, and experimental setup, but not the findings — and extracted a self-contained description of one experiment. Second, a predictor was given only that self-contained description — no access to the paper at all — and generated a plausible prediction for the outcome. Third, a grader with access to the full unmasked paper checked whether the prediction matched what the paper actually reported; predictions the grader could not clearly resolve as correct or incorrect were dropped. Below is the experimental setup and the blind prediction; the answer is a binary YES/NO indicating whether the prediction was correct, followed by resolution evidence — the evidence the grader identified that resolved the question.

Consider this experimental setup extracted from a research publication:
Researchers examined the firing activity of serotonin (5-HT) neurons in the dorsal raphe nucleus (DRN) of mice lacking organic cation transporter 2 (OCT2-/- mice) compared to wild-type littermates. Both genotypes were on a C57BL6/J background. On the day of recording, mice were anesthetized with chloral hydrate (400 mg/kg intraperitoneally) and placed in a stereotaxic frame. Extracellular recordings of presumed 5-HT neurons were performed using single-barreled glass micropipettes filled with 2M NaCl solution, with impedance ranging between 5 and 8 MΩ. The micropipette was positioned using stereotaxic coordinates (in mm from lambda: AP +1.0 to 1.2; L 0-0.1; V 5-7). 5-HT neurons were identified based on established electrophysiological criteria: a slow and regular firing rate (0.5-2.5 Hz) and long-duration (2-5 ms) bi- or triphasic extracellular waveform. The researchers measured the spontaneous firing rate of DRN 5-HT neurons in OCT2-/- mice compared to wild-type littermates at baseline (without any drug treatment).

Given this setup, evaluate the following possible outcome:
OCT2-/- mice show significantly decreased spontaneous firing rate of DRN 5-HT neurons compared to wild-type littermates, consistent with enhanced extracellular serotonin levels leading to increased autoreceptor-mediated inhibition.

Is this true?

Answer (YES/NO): NO